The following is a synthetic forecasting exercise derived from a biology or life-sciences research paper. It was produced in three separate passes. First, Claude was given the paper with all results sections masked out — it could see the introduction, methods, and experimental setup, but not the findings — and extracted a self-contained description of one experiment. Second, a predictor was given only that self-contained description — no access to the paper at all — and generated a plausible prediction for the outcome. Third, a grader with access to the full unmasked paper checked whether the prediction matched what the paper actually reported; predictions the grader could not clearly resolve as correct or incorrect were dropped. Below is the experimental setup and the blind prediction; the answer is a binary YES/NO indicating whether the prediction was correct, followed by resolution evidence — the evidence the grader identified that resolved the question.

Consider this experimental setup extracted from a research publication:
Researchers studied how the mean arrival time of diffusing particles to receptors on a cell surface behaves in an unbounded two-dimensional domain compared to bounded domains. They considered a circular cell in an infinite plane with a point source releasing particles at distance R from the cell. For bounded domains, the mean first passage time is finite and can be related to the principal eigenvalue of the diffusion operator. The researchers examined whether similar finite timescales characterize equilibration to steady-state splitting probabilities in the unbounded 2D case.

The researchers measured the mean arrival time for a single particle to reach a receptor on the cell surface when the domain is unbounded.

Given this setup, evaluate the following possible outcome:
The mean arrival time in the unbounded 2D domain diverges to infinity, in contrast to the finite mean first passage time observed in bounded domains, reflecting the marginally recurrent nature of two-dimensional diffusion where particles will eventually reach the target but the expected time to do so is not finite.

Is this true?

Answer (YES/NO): YES